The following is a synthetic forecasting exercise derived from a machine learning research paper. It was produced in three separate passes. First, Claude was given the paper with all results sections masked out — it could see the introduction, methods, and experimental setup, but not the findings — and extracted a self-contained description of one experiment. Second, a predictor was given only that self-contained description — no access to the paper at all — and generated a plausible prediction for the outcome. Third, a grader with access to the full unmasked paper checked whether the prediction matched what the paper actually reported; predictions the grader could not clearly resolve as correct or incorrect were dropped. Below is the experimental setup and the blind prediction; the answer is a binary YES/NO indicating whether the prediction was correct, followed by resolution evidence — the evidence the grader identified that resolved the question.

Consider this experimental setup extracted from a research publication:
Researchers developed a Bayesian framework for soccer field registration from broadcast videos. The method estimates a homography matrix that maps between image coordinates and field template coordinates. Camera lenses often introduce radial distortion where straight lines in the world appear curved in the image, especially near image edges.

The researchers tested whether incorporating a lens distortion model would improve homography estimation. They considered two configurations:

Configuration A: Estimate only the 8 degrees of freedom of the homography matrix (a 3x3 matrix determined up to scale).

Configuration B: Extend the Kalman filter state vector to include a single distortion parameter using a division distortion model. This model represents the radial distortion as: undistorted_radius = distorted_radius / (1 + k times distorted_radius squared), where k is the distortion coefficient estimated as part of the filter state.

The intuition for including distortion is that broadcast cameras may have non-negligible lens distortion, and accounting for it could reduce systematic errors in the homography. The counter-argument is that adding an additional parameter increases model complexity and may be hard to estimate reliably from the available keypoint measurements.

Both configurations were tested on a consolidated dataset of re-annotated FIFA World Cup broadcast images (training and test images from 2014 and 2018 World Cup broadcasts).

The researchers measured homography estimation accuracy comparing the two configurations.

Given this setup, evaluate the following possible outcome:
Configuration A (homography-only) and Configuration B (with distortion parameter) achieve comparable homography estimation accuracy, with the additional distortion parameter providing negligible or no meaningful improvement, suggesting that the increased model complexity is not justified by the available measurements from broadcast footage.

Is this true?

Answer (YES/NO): NO